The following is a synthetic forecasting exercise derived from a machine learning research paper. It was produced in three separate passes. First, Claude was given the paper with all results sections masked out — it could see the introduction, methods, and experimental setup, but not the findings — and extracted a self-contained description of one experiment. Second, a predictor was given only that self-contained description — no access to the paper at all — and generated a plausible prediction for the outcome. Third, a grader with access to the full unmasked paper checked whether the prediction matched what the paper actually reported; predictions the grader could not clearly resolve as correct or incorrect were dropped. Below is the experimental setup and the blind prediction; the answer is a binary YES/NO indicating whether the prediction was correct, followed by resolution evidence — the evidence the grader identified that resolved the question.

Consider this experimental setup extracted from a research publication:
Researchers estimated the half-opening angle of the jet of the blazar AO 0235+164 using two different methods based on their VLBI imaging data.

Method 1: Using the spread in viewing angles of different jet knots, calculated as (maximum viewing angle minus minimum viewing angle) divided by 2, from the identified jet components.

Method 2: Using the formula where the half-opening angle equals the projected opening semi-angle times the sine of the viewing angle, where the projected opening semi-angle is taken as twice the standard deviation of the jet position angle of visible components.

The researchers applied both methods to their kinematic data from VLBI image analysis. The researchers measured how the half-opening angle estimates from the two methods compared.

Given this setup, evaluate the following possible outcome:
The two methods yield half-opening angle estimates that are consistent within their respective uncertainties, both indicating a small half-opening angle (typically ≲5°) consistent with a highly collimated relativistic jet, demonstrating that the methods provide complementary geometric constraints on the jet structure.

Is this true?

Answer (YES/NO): NO